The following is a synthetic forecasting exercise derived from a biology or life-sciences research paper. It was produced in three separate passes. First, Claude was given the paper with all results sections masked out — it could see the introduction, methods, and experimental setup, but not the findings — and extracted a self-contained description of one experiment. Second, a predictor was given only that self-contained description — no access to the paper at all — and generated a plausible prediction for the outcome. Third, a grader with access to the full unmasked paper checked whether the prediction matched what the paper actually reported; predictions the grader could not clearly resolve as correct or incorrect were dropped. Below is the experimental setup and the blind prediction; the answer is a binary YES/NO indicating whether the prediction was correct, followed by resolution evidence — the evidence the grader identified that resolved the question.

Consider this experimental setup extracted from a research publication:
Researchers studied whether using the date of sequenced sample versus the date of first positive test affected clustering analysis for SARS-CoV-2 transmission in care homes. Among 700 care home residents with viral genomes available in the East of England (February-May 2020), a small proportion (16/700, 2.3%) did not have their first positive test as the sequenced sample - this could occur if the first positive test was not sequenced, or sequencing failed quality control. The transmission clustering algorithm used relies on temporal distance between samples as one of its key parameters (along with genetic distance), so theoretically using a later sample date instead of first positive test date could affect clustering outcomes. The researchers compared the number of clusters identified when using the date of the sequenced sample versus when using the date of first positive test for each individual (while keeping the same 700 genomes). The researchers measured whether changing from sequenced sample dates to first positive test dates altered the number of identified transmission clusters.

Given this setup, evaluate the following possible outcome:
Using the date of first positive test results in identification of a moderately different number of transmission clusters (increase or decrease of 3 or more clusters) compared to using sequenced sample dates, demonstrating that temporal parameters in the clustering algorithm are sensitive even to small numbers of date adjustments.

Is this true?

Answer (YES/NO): NO